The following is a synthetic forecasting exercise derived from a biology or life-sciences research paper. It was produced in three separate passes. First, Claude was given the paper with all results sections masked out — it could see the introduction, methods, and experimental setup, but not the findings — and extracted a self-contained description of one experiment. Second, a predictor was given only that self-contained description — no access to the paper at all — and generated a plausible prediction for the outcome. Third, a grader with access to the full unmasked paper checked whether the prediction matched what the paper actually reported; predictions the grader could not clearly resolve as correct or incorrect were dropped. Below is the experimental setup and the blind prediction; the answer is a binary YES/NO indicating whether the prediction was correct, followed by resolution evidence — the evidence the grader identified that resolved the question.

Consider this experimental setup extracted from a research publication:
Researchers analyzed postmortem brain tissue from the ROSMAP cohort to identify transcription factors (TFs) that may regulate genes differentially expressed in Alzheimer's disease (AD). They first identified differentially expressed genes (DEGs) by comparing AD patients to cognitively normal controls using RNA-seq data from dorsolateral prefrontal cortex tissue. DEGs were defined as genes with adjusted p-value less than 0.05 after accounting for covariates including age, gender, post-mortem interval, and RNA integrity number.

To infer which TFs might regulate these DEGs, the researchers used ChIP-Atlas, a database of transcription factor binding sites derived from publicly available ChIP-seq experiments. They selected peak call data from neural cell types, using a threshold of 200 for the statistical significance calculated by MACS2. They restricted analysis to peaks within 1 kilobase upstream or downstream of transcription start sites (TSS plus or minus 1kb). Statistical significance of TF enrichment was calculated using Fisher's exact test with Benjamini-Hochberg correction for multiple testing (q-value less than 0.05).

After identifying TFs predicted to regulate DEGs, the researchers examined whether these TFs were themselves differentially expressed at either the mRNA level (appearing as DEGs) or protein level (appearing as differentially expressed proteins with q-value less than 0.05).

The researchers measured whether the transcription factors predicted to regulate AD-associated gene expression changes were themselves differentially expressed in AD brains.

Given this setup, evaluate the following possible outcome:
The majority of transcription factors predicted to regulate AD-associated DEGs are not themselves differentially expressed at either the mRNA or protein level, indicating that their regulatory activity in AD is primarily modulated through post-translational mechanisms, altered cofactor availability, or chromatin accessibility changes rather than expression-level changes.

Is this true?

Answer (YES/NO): NO